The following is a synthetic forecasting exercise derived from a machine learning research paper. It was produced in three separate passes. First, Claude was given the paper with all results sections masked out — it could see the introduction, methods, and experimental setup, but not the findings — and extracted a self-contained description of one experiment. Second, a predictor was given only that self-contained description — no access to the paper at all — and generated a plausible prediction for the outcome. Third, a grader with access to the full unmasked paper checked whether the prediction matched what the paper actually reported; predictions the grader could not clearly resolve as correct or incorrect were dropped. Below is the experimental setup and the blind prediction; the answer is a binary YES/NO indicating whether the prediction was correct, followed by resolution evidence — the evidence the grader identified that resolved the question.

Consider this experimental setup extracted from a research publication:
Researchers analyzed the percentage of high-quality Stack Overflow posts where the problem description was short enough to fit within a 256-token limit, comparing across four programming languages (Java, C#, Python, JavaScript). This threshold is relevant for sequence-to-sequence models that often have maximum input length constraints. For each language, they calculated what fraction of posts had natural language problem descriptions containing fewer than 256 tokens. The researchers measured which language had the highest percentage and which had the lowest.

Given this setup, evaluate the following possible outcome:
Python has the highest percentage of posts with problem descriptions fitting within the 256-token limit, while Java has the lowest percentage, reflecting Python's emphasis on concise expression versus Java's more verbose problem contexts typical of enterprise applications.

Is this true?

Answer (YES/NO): NO